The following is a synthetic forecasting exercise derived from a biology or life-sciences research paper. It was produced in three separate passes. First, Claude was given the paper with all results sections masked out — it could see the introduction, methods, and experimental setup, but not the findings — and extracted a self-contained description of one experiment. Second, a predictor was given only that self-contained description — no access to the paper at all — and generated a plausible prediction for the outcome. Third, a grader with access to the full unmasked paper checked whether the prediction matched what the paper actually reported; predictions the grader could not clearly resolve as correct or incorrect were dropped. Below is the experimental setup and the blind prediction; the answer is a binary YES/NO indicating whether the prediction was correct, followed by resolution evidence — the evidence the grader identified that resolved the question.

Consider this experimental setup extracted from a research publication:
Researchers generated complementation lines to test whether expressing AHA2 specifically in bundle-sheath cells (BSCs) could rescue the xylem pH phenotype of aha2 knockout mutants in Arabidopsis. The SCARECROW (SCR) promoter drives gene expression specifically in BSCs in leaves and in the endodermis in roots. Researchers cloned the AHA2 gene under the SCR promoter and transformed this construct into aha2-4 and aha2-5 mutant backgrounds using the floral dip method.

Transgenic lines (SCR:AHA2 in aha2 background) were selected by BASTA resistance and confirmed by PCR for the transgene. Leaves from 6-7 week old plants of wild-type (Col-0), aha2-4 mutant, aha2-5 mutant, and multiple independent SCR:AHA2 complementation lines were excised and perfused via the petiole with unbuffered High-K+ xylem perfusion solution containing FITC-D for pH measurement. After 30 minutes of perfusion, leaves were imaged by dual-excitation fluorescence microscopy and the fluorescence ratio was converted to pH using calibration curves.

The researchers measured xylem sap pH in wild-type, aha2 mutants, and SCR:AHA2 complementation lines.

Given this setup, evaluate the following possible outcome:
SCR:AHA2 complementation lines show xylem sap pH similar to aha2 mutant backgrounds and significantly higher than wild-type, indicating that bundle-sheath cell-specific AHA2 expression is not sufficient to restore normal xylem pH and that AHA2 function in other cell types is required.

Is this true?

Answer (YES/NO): NO